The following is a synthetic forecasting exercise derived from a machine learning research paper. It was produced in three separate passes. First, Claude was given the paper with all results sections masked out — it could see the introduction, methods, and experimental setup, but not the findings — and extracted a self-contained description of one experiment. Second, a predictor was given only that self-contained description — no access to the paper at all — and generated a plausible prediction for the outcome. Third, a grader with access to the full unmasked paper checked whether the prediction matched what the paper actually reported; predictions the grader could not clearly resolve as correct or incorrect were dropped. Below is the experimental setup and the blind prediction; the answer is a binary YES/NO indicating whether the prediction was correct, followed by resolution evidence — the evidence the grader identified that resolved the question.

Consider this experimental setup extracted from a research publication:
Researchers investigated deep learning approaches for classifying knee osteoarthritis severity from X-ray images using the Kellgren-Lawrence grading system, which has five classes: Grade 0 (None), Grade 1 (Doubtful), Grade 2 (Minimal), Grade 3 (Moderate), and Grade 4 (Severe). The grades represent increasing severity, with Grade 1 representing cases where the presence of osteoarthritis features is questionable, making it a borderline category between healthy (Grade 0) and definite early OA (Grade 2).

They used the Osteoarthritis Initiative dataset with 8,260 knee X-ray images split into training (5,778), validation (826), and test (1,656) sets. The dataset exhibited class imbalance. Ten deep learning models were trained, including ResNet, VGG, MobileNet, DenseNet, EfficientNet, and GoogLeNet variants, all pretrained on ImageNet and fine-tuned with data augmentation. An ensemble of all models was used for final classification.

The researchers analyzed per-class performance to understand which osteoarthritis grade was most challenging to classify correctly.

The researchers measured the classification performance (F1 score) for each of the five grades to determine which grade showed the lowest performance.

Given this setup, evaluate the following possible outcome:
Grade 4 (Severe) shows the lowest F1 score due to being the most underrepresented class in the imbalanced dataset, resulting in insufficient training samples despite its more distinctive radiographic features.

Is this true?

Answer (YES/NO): NO